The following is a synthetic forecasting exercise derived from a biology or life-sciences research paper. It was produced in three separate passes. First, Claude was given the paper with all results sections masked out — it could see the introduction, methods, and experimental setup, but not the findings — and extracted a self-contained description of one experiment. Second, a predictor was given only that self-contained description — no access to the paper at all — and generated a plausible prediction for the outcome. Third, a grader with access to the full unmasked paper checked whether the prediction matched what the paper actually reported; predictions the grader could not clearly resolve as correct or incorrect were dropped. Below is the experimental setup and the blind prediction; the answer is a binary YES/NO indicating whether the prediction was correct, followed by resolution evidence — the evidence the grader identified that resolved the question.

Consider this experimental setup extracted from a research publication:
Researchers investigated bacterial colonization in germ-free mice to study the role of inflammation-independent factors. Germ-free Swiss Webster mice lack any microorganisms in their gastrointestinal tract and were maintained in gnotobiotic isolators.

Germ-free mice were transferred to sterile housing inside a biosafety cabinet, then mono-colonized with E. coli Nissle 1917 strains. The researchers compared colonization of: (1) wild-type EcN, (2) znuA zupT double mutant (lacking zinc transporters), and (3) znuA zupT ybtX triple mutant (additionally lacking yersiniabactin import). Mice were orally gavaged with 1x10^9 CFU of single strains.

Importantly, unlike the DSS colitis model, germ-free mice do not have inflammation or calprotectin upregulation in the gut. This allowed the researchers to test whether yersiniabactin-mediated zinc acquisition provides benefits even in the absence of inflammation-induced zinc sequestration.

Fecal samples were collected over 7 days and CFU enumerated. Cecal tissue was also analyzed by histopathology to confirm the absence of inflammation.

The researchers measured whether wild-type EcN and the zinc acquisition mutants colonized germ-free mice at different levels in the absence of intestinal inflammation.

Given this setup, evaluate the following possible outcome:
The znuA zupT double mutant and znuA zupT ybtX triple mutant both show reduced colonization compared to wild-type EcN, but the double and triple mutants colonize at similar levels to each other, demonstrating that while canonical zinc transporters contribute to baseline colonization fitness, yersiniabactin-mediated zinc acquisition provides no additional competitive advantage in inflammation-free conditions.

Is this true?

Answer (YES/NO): NO